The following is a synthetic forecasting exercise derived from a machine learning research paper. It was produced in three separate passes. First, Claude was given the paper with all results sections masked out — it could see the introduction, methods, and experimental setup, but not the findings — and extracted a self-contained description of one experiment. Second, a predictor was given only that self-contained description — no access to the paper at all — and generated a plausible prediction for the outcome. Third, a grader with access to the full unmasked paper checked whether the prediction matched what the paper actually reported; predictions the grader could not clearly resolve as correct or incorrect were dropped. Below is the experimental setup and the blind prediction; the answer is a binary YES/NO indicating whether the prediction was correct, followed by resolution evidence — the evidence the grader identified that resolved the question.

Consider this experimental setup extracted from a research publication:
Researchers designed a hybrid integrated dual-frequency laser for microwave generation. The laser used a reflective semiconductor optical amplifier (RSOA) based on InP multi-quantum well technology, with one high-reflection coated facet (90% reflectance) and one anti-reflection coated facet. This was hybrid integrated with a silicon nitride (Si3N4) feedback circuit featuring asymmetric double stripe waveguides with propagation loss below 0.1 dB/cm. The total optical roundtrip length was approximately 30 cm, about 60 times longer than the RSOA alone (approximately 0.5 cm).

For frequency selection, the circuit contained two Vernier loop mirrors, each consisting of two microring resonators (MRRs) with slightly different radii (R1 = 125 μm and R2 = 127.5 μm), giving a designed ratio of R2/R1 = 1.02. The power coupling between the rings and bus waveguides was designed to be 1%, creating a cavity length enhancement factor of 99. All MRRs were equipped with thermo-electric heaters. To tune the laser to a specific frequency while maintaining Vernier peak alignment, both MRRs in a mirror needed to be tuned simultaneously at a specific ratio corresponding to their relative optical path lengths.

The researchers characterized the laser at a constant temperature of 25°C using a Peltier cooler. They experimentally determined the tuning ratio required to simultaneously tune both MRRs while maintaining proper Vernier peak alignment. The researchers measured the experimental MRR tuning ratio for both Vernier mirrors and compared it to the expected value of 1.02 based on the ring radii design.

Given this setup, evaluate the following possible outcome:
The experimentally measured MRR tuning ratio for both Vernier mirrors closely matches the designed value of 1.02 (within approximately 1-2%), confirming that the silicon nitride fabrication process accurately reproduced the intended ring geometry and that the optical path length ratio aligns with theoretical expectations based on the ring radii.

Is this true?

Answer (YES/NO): YES